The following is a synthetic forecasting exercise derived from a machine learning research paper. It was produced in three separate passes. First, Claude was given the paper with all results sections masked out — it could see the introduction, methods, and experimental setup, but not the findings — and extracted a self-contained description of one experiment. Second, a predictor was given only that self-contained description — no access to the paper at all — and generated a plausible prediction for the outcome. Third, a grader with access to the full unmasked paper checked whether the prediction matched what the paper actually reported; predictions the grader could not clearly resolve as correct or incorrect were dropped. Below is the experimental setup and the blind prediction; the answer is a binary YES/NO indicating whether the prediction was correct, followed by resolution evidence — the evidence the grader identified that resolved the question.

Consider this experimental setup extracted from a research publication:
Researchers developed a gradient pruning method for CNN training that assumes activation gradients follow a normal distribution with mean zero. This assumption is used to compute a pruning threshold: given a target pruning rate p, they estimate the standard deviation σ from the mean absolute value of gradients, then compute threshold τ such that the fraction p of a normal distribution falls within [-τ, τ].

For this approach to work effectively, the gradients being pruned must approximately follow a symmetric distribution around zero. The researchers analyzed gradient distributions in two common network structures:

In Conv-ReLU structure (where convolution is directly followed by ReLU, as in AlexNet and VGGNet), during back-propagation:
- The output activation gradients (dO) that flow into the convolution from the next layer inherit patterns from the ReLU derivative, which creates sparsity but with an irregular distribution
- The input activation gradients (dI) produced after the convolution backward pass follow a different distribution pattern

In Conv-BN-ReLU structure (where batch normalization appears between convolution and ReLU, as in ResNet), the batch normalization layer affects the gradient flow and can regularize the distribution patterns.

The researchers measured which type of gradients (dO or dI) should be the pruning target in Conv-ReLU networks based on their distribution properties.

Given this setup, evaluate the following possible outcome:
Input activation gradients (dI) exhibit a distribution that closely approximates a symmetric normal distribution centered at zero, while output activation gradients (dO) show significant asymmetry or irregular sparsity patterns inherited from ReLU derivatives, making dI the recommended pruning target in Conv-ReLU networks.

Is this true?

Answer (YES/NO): YES